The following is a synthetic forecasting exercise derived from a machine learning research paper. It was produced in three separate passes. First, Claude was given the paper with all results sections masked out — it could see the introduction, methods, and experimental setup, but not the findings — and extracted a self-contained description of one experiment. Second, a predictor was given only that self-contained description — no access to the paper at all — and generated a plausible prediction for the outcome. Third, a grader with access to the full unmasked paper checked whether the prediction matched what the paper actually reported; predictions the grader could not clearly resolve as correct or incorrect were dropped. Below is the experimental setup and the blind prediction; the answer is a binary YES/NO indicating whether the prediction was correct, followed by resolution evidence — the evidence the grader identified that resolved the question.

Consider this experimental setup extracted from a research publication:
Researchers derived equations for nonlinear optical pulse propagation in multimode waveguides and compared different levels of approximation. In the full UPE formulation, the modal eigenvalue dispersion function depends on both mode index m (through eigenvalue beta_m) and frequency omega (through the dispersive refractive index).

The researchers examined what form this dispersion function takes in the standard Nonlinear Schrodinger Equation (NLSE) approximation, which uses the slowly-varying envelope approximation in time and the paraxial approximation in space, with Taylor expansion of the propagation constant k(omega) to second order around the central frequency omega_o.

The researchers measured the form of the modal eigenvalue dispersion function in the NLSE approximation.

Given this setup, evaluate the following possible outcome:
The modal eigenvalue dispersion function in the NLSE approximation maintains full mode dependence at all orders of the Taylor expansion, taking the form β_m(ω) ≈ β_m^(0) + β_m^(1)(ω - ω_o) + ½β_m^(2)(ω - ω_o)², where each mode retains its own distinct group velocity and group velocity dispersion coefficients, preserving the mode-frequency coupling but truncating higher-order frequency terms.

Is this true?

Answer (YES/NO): NO